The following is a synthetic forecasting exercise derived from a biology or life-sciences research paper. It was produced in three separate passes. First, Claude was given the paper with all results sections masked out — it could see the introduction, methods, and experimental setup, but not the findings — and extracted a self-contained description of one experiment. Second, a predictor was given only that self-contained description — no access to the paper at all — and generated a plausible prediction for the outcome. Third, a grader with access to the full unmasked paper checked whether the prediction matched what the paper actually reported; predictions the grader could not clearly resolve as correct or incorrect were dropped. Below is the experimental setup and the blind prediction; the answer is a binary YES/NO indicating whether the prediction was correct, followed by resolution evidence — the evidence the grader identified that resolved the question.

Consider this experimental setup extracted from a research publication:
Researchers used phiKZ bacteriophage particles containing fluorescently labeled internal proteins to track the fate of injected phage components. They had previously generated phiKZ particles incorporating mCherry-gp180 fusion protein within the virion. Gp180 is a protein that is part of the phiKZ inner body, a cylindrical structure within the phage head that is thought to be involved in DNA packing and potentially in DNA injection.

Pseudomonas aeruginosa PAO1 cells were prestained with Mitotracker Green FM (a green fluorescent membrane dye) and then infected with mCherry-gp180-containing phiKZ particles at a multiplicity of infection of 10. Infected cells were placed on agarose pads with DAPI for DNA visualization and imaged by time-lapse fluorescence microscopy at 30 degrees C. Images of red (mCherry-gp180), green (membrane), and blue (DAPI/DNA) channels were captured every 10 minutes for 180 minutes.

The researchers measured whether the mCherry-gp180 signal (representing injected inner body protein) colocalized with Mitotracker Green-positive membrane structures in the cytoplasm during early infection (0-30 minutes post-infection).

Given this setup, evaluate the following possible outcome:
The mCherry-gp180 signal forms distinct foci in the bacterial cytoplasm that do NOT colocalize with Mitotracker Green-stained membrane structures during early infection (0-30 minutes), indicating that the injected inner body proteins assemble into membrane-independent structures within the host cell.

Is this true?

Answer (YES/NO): NO